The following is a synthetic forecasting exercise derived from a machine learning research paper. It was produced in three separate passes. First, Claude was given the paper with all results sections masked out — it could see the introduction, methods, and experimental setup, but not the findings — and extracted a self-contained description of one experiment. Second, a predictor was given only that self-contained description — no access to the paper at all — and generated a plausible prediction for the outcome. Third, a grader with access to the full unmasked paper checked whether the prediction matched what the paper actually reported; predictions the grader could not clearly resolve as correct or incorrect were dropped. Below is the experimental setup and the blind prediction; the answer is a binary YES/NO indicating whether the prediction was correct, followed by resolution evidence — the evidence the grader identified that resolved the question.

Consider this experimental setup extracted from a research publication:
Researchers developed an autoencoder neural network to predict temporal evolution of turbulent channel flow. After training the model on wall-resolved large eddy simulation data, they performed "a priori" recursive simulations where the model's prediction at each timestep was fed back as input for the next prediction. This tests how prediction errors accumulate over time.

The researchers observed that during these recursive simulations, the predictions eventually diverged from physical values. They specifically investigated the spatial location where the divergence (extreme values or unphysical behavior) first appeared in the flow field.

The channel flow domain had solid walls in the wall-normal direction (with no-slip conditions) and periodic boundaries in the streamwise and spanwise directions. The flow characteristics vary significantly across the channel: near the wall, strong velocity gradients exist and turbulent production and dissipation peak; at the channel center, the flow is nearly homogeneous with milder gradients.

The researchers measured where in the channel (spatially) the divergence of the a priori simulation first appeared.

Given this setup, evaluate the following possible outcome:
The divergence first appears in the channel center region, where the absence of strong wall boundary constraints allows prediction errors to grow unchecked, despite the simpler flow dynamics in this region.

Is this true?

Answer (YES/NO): NO